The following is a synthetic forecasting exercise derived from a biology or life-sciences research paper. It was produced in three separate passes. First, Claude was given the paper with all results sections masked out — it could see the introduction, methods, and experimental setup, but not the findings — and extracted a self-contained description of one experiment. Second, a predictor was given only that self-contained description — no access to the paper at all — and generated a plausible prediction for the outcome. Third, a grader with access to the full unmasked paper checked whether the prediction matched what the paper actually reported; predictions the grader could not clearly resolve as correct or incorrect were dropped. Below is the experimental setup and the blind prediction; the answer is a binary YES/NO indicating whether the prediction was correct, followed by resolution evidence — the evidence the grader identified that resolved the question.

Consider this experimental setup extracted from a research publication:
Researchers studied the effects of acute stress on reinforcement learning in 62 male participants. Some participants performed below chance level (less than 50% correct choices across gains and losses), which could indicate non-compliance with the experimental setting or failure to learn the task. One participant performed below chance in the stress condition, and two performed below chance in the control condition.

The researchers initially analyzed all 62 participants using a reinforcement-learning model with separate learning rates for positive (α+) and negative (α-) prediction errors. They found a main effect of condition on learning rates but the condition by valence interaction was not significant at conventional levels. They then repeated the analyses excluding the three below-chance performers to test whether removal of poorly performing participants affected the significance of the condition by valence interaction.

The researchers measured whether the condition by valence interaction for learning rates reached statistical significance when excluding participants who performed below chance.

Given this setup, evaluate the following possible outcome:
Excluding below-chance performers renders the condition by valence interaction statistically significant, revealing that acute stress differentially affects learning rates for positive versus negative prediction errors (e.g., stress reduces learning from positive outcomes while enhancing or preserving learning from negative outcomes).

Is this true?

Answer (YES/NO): YES